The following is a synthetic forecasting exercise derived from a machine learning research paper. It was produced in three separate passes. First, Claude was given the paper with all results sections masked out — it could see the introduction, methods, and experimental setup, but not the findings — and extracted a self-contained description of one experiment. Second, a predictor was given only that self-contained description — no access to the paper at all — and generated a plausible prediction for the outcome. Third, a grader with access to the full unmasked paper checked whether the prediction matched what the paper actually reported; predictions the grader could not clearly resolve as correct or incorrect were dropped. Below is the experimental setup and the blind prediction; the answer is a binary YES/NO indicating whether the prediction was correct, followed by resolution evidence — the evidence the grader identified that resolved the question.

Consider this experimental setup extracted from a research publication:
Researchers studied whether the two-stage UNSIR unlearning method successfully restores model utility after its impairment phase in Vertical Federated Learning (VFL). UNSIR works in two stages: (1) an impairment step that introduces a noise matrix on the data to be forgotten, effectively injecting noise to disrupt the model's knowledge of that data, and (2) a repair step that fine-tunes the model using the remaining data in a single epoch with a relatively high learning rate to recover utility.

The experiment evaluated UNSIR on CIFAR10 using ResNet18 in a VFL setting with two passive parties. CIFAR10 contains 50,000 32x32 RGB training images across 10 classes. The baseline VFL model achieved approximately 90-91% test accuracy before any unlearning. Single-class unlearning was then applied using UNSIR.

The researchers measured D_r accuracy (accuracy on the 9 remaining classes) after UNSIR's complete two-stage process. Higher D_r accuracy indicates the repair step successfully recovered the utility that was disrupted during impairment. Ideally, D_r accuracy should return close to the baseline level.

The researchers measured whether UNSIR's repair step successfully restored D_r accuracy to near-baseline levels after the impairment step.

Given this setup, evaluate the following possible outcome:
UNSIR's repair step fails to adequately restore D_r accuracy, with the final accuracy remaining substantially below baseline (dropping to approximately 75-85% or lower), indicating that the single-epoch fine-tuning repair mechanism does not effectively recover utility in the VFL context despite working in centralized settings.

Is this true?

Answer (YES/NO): YES